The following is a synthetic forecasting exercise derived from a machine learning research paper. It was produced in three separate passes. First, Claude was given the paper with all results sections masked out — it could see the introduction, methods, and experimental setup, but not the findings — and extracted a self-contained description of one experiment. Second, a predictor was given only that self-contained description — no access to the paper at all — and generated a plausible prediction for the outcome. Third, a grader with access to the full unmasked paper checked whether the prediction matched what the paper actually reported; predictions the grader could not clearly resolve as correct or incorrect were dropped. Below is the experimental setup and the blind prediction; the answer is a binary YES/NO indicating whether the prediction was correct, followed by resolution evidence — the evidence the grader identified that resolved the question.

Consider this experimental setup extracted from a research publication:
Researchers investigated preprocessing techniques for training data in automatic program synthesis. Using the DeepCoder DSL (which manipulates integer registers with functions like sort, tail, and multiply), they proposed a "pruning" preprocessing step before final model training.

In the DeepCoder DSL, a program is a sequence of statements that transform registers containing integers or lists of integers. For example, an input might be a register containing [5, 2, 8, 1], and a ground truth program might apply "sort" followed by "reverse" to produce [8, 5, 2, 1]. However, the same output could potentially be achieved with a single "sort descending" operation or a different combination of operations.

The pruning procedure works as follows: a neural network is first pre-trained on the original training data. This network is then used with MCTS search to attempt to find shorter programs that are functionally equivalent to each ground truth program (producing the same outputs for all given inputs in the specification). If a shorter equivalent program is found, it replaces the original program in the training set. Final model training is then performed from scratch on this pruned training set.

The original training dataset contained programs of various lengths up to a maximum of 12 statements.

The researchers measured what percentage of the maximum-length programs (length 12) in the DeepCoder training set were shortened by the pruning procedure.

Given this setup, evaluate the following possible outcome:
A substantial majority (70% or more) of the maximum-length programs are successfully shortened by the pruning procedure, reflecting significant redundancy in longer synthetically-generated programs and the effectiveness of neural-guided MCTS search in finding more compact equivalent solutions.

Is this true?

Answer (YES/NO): YES